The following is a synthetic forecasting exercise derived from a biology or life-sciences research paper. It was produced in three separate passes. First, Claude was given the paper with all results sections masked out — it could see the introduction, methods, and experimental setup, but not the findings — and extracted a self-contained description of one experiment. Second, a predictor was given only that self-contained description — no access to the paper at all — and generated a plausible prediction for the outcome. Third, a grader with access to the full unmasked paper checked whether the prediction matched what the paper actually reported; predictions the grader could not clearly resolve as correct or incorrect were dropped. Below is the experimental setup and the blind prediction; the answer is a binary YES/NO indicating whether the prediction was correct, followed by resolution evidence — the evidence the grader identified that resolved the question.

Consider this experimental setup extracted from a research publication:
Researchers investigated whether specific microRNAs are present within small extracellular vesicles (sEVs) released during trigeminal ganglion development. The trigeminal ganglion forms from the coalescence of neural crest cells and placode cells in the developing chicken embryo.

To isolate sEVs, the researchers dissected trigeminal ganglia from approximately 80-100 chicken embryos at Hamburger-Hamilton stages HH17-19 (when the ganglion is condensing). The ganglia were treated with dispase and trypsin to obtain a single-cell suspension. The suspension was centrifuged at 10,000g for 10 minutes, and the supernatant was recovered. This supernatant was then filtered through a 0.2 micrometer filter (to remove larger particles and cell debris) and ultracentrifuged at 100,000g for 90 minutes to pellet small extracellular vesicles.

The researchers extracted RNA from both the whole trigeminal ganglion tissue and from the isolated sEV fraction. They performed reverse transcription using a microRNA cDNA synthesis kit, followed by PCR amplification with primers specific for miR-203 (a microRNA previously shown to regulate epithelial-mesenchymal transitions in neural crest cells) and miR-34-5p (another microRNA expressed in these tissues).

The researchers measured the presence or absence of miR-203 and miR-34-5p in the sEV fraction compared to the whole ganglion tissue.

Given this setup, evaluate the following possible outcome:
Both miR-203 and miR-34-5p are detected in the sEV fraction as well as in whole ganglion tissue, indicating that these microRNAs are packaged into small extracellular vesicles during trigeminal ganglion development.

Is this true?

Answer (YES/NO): NO